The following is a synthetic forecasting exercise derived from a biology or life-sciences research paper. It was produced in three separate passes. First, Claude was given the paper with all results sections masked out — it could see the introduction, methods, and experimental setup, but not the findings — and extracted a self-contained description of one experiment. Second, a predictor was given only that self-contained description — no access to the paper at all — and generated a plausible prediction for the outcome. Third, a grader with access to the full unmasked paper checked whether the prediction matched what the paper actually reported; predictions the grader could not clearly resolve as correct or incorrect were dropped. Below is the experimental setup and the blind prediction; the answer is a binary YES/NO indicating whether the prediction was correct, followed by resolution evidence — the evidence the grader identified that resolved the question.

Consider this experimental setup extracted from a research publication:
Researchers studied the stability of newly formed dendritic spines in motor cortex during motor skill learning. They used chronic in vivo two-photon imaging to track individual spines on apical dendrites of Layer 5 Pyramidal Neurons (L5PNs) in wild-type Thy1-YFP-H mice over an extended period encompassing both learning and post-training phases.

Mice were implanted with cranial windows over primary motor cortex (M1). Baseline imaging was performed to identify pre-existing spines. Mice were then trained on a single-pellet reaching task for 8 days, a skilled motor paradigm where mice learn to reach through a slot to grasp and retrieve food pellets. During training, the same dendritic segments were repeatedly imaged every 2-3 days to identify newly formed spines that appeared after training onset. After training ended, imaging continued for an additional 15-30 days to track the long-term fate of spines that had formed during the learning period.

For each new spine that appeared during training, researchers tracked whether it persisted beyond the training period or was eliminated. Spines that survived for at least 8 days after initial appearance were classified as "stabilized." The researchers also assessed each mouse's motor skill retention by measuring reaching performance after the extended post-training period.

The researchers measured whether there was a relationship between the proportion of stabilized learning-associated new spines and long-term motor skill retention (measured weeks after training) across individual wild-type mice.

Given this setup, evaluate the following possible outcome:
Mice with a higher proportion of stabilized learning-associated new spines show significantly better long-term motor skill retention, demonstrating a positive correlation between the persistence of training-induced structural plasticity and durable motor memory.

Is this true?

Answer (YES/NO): YES